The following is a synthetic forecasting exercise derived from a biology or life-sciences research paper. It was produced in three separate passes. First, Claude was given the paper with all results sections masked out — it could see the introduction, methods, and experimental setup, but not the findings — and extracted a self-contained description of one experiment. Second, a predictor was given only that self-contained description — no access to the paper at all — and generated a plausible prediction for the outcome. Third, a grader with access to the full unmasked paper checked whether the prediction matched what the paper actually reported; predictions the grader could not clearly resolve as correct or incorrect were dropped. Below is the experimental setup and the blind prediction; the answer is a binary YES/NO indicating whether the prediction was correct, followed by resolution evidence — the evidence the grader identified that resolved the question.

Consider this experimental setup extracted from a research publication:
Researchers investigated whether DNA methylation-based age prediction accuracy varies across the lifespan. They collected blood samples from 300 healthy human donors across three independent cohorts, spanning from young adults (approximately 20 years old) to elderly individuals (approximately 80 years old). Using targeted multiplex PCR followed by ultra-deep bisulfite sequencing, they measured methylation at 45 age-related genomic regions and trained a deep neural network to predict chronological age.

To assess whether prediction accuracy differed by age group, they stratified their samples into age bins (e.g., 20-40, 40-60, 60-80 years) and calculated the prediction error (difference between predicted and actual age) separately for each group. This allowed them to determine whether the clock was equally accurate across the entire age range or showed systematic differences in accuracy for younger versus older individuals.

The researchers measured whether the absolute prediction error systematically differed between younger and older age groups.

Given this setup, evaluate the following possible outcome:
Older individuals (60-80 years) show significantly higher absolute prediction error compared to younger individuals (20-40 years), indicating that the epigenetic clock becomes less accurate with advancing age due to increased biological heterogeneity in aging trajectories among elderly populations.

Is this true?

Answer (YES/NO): NO